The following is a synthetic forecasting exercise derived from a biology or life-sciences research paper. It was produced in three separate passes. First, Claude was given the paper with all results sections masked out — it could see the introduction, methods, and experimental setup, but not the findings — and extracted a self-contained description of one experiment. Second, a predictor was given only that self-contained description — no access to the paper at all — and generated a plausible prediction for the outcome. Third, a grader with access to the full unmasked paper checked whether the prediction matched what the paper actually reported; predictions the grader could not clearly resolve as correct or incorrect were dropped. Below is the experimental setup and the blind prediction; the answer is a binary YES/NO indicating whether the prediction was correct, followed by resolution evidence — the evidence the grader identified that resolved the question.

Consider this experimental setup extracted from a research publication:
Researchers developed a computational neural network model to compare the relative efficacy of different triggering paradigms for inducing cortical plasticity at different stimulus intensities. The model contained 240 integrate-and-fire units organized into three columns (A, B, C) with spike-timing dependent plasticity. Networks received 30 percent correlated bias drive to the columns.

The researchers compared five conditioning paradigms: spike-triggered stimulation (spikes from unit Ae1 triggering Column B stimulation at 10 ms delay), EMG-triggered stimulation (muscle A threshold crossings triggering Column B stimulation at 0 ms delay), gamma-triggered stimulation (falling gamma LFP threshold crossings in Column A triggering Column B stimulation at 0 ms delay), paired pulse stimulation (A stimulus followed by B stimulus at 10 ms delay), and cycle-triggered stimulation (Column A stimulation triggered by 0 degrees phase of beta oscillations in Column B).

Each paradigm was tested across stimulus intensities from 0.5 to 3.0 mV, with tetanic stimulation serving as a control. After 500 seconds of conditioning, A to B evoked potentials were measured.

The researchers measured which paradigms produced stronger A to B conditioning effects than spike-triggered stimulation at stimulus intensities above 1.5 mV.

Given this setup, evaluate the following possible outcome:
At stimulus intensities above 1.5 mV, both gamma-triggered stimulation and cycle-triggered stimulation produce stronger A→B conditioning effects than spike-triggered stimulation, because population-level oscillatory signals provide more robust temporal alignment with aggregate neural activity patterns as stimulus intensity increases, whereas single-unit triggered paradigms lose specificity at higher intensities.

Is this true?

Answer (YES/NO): YES